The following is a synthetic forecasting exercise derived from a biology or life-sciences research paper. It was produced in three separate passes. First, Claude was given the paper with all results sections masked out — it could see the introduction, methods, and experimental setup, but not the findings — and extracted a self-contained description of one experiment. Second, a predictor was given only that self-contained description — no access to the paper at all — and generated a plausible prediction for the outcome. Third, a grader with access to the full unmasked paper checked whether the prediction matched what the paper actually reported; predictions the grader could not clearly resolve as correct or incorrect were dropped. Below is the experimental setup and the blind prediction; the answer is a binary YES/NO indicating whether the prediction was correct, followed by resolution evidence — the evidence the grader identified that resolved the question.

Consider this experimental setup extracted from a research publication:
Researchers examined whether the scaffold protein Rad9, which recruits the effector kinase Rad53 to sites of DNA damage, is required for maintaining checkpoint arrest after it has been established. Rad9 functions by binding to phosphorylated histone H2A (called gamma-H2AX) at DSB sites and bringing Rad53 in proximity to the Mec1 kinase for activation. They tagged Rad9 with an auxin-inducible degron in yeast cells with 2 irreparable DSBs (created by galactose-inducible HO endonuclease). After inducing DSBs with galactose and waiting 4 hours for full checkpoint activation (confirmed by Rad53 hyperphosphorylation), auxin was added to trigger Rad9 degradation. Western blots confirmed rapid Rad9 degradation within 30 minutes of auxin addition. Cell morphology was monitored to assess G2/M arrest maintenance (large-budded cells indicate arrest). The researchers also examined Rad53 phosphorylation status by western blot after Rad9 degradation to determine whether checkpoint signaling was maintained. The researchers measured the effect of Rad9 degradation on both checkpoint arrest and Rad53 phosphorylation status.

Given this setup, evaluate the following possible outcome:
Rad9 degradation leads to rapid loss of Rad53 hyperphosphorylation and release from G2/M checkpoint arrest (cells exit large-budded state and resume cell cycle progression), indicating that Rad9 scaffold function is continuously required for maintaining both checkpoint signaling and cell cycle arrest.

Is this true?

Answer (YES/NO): YES